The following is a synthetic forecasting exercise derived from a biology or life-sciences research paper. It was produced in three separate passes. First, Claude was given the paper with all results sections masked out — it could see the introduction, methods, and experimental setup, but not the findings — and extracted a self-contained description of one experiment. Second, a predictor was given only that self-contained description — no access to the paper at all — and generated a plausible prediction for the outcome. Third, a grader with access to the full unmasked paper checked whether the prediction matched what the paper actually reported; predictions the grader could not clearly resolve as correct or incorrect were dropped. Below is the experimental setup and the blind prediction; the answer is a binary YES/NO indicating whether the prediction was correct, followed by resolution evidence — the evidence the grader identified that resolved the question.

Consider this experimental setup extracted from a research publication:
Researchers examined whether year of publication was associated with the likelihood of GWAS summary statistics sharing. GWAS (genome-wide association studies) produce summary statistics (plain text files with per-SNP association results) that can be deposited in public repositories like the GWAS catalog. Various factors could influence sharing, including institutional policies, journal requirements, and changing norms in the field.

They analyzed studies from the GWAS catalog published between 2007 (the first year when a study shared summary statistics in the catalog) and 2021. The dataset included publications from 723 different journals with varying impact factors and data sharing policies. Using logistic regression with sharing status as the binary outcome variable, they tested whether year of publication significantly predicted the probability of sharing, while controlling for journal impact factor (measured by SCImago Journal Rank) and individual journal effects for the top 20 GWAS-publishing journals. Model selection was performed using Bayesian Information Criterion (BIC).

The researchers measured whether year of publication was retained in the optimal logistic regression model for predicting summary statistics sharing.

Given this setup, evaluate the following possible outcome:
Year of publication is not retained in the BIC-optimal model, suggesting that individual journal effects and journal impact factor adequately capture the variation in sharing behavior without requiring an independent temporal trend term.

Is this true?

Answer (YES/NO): NO